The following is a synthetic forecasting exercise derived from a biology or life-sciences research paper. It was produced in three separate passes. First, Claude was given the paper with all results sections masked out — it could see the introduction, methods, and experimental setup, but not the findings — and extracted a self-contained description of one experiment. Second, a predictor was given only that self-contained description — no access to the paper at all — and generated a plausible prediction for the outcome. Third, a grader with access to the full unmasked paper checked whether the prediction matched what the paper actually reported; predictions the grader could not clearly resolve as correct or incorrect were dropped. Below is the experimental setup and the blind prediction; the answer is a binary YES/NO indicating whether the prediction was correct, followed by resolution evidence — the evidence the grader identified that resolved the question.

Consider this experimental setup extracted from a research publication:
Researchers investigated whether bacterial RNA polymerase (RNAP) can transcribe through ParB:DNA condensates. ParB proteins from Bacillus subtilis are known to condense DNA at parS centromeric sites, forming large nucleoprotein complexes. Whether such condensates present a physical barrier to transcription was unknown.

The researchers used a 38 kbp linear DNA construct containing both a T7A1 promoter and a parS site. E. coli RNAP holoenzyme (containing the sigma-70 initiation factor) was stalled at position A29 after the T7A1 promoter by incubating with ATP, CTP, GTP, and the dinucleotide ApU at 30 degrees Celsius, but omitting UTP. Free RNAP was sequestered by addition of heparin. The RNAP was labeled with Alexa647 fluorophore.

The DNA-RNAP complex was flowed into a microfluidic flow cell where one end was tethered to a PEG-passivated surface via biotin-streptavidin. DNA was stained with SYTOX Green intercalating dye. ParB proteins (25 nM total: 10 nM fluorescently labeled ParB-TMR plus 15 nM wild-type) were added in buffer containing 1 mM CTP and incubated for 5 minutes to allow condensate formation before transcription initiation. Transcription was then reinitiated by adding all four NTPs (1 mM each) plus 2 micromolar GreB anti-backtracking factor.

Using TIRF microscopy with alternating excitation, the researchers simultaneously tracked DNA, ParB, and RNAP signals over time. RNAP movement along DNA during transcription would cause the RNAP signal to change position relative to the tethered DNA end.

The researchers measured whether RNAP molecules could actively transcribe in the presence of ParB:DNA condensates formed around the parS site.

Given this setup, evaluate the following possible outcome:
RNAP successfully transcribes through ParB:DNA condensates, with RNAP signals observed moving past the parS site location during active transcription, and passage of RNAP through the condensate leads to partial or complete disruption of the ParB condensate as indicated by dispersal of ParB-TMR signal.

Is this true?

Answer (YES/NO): NO